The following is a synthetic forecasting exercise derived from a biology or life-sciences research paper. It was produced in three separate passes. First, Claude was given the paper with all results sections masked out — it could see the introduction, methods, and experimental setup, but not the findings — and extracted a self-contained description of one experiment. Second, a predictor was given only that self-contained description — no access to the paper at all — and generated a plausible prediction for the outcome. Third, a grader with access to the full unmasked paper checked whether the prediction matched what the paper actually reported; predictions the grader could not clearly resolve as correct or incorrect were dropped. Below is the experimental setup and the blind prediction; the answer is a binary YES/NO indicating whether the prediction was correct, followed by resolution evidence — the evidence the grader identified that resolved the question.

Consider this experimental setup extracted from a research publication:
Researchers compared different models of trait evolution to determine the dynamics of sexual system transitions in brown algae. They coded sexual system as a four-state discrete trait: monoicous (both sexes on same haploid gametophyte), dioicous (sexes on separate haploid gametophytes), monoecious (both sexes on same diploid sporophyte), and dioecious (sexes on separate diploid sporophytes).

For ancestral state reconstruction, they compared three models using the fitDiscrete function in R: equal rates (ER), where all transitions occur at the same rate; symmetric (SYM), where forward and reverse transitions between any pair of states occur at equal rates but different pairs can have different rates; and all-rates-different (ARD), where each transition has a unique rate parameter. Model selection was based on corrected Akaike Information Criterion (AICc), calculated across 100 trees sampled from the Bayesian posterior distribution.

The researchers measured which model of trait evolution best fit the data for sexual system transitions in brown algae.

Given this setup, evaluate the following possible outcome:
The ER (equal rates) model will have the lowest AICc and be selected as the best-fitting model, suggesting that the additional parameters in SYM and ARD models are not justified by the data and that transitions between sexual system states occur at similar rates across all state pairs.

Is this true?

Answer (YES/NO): NO